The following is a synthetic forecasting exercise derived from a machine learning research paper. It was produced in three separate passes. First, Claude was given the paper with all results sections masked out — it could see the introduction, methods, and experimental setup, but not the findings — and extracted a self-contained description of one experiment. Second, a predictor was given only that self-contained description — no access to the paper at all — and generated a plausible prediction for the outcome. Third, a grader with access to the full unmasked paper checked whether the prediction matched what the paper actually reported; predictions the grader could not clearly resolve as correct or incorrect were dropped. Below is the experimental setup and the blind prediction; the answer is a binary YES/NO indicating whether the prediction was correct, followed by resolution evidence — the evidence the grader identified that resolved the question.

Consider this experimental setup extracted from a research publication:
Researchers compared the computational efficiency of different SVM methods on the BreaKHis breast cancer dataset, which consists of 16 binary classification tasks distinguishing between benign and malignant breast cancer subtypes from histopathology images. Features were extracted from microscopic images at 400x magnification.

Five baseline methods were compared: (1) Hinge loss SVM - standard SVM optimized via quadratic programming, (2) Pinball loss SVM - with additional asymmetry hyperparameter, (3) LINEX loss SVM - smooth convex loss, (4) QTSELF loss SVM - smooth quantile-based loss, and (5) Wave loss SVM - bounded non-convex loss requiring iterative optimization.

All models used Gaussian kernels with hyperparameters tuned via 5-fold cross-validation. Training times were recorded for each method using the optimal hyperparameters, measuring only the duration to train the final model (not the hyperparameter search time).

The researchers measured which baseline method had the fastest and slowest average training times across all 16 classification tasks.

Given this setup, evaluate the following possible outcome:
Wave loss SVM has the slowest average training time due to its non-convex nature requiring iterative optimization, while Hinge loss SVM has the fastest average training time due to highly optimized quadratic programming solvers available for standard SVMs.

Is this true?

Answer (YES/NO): NO